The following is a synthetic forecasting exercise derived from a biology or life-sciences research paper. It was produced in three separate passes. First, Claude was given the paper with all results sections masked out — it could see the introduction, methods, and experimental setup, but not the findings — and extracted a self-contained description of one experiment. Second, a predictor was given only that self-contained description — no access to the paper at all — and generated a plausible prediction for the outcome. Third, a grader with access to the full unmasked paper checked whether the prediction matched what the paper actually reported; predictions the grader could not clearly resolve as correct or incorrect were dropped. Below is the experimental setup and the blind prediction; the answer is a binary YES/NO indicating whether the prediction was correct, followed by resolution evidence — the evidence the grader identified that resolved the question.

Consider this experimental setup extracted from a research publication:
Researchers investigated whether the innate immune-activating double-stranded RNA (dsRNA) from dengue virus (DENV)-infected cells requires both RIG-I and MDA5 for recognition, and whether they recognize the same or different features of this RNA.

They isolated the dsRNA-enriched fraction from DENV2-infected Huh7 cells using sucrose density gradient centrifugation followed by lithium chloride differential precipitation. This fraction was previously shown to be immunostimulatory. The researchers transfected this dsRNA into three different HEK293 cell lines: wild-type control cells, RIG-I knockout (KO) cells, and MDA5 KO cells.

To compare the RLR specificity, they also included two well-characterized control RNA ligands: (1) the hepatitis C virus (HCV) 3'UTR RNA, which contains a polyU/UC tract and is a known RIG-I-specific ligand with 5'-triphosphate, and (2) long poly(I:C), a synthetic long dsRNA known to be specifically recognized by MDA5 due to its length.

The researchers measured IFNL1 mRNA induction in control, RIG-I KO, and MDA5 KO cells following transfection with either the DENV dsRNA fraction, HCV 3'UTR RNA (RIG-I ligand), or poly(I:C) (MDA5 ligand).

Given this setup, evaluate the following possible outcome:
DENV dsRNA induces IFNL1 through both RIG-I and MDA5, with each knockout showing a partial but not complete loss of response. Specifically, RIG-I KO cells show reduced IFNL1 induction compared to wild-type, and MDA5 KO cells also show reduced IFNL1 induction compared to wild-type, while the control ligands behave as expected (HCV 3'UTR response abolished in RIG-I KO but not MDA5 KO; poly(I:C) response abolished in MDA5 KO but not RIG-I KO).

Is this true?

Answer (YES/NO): NO